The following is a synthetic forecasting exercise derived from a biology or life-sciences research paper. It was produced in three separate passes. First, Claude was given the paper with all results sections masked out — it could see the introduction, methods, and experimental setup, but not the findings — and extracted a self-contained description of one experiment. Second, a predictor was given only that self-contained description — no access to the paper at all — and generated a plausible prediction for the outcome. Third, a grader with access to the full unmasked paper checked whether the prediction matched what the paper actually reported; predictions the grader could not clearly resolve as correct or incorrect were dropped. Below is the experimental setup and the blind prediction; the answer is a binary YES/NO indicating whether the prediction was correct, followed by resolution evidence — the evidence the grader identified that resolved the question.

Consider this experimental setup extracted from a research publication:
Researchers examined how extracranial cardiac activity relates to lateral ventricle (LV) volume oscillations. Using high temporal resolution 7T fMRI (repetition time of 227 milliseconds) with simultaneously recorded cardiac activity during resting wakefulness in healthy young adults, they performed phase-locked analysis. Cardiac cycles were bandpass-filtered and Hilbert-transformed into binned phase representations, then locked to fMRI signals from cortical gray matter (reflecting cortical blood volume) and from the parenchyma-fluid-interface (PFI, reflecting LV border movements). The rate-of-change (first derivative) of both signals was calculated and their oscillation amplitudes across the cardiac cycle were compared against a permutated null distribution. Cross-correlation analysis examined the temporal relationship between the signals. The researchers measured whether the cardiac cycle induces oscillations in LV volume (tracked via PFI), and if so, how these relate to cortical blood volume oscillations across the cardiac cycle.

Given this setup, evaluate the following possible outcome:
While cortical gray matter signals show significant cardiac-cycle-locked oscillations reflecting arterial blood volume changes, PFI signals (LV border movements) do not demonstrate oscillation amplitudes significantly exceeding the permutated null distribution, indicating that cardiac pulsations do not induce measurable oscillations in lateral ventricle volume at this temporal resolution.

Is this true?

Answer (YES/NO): NO